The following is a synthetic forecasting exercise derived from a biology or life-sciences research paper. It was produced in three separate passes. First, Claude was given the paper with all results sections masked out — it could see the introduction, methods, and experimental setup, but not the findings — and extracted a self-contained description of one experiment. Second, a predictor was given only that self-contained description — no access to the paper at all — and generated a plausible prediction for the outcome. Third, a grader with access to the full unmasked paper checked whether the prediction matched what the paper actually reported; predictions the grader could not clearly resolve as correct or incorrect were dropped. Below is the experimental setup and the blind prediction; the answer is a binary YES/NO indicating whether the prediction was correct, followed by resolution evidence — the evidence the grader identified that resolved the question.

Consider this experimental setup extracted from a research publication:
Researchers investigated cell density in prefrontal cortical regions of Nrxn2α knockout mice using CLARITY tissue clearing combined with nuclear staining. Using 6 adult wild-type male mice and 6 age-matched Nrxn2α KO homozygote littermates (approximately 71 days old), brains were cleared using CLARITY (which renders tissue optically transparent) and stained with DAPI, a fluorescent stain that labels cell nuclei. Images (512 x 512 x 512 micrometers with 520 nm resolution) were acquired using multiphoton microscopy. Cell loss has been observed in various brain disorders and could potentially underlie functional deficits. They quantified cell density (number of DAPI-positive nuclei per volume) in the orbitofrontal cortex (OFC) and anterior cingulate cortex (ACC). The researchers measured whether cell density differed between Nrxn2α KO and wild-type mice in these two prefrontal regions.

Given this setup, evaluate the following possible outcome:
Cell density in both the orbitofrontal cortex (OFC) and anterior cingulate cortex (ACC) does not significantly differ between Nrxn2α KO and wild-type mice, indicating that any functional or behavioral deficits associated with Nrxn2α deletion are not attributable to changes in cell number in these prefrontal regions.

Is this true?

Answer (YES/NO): YES